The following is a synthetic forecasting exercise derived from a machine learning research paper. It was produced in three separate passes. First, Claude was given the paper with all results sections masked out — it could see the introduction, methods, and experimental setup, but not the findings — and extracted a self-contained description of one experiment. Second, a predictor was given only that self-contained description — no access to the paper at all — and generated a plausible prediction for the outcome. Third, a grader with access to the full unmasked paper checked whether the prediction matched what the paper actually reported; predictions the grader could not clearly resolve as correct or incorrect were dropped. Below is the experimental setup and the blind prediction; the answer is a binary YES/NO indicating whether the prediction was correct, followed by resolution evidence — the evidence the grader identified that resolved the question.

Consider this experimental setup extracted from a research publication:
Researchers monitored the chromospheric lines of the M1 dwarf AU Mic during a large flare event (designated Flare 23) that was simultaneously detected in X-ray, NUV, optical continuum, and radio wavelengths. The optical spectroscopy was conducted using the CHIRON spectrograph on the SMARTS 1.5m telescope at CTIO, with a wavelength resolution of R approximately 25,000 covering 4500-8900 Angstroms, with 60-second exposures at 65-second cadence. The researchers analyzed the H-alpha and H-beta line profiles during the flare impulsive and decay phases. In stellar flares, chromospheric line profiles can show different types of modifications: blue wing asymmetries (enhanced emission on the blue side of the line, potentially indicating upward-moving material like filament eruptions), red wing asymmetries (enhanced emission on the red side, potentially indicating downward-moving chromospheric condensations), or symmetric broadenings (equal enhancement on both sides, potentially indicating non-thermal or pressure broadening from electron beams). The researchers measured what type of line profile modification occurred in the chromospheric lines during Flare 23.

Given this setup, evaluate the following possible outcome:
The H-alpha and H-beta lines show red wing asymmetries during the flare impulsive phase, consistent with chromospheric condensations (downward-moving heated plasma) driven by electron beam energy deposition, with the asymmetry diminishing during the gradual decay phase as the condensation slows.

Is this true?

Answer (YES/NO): NO